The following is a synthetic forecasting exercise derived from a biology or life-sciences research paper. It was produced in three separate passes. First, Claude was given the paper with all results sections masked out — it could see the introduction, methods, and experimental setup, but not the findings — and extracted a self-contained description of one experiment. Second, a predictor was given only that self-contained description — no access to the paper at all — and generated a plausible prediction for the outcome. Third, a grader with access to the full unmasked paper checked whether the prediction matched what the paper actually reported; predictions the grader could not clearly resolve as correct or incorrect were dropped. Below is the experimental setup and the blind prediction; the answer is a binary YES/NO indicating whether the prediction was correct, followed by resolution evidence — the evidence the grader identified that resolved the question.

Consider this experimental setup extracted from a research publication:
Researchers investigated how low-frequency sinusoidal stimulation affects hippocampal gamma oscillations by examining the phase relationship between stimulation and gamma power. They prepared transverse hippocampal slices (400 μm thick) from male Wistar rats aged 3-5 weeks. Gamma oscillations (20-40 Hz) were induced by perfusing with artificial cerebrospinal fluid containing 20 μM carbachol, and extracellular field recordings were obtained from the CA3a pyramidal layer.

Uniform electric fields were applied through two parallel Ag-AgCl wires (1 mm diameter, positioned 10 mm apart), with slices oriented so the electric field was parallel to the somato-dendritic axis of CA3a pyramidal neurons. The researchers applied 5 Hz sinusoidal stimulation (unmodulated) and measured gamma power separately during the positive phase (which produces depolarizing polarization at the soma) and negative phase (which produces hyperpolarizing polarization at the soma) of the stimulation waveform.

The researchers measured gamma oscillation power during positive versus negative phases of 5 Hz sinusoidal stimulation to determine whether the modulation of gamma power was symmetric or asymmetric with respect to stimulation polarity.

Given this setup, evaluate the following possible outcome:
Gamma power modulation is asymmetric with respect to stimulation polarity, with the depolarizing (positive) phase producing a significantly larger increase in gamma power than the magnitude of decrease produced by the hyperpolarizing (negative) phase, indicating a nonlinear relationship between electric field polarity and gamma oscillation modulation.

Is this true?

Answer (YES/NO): NO